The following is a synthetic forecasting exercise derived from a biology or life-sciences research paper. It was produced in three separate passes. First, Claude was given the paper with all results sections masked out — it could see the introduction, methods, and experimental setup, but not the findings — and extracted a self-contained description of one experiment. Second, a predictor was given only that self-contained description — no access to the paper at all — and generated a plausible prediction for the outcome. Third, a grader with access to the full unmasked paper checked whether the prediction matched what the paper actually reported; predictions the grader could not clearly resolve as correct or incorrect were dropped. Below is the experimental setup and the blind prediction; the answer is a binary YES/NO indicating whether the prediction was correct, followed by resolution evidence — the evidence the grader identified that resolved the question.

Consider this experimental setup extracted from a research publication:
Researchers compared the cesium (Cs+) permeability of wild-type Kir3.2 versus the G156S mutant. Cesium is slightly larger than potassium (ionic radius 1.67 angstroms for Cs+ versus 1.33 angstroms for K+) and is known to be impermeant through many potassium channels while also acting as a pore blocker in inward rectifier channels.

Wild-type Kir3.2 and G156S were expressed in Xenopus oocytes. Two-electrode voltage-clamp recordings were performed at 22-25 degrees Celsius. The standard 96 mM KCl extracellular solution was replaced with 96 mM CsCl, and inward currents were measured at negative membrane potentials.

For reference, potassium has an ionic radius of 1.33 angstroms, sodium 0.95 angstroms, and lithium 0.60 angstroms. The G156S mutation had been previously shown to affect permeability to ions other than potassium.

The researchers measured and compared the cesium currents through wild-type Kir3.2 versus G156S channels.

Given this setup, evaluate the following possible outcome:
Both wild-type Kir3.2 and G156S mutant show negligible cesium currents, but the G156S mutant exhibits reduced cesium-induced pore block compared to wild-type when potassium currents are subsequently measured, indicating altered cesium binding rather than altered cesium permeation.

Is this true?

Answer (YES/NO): NO